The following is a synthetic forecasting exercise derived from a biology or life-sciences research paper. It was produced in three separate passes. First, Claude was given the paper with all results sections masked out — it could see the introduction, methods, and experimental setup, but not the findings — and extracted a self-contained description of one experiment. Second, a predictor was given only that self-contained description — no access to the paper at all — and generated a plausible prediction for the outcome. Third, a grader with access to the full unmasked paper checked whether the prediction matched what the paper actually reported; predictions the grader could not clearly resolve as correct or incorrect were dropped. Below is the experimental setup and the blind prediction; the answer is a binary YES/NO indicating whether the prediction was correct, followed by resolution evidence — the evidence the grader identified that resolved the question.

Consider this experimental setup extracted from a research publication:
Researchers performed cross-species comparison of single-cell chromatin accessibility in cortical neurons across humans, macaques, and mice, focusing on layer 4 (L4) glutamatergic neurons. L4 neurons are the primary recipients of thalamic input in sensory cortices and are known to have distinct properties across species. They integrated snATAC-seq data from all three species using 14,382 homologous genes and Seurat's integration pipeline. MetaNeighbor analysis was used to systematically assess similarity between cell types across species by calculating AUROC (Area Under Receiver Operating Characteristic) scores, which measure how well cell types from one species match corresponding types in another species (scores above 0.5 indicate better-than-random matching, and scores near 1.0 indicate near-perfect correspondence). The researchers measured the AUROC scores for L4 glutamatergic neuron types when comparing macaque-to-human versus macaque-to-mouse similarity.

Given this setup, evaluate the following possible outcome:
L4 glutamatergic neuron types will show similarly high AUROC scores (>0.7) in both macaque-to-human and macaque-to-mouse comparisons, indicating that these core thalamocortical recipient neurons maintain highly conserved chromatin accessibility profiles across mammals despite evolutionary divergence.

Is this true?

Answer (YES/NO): NO